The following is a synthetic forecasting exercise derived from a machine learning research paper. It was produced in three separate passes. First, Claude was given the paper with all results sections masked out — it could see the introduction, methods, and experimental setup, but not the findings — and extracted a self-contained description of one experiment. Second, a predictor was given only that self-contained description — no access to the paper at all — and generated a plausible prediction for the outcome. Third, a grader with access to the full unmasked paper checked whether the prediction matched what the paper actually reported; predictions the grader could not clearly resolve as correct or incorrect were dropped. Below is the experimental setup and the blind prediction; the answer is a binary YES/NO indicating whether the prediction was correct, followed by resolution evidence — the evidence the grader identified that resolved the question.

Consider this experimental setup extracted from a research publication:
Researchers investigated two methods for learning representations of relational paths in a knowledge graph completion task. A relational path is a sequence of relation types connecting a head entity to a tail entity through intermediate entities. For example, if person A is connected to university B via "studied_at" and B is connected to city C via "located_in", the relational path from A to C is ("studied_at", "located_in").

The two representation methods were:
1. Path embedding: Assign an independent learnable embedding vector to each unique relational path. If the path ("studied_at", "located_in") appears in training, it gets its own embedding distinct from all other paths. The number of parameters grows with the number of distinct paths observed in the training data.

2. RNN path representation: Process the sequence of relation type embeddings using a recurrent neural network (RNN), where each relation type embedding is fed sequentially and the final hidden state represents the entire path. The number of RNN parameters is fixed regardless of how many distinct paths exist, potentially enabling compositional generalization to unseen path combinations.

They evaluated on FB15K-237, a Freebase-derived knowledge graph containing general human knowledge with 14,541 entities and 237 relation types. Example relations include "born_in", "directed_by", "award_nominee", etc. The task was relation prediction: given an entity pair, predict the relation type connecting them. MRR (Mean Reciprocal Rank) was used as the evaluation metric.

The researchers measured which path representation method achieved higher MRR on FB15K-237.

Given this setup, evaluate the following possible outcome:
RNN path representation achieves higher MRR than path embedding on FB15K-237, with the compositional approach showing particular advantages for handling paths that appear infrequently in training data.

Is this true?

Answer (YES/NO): NO